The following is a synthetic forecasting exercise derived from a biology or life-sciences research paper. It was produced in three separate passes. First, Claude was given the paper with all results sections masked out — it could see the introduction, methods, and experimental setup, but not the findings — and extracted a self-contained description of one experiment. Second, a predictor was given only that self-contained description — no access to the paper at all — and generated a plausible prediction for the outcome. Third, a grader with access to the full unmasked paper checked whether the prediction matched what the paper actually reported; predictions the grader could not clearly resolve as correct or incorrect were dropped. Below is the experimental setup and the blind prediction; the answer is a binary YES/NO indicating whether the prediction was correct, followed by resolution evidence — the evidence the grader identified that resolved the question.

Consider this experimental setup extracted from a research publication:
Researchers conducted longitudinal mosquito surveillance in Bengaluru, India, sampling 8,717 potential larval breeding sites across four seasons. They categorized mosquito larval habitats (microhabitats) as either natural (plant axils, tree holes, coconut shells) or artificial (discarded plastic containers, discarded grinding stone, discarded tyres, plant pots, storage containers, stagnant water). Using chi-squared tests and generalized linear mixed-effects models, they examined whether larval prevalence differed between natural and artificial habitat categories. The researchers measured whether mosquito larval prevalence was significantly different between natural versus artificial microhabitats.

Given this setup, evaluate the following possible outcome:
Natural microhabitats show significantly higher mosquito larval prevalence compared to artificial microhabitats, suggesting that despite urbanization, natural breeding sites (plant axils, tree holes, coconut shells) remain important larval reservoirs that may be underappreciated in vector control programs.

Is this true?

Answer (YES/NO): NO